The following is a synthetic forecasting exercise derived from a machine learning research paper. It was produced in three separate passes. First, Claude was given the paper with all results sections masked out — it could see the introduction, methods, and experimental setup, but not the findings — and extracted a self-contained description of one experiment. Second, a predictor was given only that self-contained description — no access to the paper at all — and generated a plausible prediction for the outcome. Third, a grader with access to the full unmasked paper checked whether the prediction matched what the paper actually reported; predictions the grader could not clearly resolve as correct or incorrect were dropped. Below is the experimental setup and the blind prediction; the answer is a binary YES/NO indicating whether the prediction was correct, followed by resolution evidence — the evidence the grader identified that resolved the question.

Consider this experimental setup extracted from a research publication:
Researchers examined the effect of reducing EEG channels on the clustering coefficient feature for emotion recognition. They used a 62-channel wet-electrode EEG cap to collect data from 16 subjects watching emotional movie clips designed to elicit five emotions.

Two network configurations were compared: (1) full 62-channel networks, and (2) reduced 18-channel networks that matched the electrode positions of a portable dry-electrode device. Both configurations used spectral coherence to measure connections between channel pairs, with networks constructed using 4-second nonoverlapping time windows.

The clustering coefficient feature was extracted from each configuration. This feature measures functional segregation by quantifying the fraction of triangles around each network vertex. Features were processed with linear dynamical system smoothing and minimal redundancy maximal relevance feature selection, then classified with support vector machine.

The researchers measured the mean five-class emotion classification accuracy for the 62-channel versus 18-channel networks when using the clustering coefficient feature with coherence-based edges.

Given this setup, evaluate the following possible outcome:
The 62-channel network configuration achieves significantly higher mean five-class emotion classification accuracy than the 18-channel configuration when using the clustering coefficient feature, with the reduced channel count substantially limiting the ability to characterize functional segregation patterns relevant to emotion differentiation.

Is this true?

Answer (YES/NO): YES